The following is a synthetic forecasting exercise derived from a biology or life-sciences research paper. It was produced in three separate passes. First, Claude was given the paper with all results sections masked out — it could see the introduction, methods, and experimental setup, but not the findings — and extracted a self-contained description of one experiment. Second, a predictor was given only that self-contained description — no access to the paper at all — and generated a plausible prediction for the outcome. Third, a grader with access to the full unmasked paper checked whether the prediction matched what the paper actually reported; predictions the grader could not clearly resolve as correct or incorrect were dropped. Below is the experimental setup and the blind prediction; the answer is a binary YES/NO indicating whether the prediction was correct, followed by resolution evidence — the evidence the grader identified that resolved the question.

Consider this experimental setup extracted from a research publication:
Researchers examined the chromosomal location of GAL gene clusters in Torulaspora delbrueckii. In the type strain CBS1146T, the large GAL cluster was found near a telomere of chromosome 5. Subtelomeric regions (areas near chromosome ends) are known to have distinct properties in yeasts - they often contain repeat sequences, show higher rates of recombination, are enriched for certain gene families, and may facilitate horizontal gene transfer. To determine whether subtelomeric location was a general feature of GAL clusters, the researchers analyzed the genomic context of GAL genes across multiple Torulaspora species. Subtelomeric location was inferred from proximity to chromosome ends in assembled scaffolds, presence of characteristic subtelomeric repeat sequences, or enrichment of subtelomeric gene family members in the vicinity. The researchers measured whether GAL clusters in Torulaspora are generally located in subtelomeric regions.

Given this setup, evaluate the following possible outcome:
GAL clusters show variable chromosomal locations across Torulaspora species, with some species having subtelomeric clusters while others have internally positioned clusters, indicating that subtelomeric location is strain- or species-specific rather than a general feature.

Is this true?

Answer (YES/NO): NO